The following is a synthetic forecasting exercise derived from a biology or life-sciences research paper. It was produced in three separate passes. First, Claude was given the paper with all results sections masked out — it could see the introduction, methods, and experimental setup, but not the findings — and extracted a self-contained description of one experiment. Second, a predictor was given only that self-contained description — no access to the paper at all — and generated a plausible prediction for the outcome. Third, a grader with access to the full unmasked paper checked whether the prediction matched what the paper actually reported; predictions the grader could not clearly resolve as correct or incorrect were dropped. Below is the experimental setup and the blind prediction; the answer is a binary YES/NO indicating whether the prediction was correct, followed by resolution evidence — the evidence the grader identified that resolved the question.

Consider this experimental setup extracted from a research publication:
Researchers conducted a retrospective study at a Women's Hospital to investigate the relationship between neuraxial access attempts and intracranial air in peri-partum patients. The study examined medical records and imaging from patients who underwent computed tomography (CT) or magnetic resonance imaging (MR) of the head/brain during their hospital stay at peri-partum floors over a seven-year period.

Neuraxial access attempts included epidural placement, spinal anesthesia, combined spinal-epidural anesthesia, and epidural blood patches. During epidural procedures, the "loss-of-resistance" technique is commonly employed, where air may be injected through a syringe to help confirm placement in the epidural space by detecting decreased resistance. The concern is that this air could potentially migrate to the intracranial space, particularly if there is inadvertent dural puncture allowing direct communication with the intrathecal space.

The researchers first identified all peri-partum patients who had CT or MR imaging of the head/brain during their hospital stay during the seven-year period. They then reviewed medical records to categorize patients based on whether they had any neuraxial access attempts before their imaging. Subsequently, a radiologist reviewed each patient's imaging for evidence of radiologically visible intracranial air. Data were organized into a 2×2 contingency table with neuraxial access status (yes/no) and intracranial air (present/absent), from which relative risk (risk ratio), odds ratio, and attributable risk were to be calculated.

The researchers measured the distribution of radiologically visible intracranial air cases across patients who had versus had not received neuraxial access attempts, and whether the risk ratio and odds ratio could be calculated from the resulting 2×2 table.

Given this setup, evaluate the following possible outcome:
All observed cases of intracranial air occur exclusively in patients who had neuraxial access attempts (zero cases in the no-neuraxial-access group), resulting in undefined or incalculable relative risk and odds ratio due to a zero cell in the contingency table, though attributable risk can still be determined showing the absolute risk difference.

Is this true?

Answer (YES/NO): YES